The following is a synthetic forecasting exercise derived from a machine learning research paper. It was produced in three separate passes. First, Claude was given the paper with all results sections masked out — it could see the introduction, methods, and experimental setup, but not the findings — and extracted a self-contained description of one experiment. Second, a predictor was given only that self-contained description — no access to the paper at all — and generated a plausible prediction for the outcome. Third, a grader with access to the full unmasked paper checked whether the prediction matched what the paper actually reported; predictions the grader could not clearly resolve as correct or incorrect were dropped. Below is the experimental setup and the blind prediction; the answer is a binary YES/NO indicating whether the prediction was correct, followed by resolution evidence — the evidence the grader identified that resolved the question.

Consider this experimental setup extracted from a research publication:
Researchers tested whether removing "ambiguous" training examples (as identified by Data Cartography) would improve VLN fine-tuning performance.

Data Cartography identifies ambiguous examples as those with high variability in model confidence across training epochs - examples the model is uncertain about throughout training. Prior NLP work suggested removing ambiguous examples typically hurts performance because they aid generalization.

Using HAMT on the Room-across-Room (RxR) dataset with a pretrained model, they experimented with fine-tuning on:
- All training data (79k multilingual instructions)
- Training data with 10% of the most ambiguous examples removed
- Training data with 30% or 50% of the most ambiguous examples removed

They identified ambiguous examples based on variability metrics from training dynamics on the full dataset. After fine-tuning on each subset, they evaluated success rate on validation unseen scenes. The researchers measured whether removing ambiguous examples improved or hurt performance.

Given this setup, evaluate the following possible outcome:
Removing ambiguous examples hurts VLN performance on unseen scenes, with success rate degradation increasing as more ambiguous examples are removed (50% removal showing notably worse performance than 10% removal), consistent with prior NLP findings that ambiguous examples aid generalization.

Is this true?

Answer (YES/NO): NO